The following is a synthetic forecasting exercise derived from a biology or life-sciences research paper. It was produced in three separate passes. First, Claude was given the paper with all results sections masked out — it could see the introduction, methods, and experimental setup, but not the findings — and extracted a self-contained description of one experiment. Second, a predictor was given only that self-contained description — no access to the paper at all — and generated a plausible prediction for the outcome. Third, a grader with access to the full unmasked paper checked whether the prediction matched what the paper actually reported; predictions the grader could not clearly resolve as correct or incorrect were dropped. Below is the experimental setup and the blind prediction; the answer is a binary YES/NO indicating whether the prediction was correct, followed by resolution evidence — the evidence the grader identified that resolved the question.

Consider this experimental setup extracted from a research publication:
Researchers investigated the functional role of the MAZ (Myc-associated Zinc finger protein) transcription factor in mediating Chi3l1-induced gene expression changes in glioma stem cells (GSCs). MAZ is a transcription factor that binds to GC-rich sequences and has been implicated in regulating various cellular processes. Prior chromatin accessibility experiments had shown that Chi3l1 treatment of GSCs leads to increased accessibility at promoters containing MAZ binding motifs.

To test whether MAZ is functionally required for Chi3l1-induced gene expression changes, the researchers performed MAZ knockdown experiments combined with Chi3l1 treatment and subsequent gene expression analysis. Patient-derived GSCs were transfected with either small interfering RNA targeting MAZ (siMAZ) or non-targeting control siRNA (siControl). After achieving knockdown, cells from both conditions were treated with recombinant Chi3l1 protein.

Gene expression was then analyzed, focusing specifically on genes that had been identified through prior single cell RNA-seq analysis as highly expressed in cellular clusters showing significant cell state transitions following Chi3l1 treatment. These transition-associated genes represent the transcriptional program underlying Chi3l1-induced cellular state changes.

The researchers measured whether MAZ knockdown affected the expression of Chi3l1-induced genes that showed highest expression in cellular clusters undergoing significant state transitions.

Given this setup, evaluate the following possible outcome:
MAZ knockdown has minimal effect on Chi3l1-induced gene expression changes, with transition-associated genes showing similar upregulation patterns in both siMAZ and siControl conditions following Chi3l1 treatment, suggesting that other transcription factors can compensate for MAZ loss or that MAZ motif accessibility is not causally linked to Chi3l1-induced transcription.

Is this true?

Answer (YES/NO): NO